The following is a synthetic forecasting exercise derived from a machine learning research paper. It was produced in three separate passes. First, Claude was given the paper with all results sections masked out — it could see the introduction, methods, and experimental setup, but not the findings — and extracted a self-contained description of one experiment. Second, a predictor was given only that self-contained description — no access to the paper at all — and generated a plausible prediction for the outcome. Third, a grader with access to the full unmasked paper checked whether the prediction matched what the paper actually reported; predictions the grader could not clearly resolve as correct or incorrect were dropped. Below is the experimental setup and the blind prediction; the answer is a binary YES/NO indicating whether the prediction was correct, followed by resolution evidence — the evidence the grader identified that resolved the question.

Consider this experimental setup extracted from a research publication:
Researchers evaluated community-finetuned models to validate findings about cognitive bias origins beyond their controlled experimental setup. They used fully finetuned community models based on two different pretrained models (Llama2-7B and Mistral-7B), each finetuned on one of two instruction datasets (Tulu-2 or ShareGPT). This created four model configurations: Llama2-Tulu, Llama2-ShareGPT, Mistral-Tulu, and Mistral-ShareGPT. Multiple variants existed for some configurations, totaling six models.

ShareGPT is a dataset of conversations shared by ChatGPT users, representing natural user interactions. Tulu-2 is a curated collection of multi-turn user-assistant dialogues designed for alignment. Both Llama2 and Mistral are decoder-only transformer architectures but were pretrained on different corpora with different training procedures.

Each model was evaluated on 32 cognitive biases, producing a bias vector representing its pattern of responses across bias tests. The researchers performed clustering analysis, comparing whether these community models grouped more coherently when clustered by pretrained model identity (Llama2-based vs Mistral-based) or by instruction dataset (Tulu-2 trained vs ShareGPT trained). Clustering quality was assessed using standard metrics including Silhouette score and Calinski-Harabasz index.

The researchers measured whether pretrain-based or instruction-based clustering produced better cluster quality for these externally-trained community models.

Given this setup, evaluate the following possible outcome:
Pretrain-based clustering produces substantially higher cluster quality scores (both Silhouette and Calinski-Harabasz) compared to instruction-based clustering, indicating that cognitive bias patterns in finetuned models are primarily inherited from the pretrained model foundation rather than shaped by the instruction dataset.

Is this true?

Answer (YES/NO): YES